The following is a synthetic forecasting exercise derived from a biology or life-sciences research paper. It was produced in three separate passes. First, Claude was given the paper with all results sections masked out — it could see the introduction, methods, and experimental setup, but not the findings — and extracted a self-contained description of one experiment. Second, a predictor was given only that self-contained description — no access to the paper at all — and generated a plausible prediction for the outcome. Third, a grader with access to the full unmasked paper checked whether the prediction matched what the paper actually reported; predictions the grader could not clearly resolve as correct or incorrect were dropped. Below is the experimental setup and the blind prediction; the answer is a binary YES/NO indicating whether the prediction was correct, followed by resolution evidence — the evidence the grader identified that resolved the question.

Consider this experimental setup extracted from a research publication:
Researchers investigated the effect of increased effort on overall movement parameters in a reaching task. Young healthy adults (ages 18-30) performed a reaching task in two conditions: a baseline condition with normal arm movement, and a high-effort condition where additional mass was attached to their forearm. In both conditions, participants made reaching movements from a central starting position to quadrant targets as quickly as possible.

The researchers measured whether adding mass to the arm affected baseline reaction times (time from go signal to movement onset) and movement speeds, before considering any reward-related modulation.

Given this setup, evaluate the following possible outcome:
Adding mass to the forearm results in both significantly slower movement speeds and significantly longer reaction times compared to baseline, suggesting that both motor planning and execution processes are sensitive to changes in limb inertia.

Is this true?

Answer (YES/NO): YES